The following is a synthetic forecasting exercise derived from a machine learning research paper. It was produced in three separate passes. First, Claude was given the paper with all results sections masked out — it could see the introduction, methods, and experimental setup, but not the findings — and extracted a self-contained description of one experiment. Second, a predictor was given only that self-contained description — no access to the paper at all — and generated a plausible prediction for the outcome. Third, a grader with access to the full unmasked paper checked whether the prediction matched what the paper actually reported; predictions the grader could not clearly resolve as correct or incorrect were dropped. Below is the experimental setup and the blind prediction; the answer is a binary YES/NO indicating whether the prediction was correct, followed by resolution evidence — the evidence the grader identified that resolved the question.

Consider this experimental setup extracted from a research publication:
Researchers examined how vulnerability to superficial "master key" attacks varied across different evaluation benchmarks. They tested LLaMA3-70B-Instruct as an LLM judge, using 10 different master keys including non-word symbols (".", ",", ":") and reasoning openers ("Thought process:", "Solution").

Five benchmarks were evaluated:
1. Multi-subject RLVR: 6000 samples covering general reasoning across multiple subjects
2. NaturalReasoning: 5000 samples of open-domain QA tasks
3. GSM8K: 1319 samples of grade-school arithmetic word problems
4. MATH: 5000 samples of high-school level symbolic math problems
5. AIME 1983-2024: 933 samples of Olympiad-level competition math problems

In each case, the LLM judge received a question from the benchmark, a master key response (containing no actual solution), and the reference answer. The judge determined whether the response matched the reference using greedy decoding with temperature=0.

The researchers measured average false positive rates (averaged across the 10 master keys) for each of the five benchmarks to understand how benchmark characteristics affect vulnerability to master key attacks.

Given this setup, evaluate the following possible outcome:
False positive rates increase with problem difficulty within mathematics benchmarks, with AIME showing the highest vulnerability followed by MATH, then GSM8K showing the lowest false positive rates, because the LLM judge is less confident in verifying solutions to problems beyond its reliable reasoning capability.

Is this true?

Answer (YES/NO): YES